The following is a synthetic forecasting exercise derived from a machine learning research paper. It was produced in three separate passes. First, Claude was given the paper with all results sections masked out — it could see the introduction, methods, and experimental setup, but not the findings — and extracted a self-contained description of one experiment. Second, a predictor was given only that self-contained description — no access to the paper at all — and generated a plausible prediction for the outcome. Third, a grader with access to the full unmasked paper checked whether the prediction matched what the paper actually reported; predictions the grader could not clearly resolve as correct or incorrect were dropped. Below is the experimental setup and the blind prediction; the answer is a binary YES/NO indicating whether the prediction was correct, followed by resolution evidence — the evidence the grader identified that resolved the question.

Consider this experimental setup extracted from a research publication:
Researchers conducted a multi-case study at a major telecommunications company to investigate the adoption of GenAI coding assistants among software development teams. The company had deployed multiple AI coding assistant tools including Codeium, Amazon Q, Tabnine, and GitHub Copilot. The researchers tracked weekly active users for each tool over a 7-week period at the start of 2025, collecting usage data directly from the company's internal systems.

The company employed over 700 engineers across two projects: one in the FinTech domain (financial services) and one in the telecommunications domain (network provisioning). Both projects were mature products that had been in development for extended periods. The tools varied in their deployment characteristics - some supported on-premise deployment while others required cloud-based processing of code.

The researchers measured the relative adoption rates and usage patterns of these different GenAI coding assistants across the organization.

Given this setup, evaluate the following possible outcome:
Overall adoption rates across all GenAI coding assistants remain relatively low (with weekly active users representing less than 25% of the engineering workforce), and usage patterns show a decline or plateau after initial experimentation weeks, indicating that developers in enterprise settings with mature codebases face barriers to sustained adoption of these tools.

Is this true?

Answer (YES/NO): NO